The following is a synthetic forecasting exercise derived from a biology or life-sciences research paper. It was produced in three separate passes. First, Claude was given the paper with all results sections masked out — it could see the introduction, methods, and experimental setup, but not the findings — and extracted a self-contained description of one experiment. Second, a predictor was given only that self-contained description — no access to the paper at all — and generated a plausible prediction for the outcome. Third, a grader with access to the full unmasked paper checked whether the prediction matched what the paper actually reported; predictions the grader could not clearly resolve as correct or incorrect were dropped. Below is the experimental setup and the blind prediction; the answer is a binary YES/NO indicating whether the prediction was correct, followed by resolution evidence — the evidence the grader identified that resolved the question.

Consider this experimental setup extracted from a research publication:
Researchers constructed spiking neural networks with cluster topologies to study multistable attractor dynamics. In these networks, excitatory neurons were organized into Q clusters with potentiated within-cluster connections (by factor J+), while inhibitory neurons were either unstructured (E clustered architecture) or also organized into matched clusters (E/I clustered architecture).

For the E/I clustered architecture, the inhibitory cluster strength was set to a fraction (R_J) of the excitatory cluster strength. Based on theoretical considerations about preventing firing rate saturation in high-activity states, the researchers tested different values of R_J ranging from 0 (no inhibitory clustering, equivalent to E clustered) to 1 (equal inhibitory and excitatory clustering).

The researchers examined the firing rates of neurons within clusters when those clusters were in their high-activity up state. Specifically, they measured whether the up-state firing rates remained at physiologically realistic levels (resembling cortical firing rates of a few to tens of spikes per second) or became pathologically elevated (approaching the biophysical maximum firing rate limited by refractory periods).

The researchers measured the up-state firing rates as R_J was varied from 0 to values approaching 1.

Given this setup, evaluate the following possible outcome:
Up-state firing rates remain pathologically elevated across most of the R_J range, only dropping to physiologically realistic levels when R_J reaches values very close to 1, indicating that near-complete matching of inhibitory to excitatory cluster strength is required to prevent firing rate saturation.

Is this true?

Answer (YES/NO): NO